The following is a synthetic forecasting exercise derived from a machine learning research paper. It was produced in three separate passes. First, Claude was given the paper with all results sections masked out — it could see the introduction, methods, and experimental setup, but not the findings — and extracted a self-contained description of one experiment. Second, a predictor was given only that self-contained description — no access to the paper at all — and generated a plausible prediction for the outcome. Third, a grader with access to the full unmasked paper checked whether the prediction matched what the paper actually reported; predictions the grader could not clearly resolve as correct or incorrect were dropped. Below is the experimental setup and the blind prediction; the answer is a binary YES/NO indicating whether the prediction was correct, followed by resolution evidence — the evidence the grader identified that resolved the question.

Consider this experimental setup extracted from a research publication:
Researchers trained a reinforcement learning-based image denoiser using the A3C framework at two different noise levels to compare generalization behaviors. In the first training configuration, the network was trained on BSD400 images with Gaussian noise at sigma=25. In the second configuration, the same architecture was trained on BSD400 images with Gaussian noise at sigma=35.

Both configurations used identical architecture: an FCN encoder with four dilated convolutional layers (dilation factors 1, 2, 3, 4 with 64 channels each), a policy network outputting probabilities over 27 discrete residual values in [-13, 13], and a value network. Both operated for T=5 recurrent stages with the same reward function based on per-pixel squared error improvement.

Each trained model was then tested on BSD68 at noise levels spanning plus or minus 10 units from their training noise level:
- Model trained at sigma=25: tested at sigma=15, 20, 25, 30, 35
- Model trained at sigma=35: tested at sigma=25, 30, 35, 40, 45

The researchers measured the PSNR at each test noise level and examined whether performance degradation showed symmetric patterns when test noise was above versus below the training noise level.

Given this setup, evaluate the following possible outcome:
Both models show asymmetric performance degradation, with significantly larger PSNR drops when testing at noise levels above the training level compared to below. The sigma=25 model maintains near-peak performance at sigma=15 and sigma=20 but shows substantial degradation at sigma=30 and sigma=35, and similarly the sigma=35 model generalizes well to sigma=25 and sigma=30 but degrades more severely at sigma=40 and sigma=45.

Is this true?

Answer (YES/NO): YES